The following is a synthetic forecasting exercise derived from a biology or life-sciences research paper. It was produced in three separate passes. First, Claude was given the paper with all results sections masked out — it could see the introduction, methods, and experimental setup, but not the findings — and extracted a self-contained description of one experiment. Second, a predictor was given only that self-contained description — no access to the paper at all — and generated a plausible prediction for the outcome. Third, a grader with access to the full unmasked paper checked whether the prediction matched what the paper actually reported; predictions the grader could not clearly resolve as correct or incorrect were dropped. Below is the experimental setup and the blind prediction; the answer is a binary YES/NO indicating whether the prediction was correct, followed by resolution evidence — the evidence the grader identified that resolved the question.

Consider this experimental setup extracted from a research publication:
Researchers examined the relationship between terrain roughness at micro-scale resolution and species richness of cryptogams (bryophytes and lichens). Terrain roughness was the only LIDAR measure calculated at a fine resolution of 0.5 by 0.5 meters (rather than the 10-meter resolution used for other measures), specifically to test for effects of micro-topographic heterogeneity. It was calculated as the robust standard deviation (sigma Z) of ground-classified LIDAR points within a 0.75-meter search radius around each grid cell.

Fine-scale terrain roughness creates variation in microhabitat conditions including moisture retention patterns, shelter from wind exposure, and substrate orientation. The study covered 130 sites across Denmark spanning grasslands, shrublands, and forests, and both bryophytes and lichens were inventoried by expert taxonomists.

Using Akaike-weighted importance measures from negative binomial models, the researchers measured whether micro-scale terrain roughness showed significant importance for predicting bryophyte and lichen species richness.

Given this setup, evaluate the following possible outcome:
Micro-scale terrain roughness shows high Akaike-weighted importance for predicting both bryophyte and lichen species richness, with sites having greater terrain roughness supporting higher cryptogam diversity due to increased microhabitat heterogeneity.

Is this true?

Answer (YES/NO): NO